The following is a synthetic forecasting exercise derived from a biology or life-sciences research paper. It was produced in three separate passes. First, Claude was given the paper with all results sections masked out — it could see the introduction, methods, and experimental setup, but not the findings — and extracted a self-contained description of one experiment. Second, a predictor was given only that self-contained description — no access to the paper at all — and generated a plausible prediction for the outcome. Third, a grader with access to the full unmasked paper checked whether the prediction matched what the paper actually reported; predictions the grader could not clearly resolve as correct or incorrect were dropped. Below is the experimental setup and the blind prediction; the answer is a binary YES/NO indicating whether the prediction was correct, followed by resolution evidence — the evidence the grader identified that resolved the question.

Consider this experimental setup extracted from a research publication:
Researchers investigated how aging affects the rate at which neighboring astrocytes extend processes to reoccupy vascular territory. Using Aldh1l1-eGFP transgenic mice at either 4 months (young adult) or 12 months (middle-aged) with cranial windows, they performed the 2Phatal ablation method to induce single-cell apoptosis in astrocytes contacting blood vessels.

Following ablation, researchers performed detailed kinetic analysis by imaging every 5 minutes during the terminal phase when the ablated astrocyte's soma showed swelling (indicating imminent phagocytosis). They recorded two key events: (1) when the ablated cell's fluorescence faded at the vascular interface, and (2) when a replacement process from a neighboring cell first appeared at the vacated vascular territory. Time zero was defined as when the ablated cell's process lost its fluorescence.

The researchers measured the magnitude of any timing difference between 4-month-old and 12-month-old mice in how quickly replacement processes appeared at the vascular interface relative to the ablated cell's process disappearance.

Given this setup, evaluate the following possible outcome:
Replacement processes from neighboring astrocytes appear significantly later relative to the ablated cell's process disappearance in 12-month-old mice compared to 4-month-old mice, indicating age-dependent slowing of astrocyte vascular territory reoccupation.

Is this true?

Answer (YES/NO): YES